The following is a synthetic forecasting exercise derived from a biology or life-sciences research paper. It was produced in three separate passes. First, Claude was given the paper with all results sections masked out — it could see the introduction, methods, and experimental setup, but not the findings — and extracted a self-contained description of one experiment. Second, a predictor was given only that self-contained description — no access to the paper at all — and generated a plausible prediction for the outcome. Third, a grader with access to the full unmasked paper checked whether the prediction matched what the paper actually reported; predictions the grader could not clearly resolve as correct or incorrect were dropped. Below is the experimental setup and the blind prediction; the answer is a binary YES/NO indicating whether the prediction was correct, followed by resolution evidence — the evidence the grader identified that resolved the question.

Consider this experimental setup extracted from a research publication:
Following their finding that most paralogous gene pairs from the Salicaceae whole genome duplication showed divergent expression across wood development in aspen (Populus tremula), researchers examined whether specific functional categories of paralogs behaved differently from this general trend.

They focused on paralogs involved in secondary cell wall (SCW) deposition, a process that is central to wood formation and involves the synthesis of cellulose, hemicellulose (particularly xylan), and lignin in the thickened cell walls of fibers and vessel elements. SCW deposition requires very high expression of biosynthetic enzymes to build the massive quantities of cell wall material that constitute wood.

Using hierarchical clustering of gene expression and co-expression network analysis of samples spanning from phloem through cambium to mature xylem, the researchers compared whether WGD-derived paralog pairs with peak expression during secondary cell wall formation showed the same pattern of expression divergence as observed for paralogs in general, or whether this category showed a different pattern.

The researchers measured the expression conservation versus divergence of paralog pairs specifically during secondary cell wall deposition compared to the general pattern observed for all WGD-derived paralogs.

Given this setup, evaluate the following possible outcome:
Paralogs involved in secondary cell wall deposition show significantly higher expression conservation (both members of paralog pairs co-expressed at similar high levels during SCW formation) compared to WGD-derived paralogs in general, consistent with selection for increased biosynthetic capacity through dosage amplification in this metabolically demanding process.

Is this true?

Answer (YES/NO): YES